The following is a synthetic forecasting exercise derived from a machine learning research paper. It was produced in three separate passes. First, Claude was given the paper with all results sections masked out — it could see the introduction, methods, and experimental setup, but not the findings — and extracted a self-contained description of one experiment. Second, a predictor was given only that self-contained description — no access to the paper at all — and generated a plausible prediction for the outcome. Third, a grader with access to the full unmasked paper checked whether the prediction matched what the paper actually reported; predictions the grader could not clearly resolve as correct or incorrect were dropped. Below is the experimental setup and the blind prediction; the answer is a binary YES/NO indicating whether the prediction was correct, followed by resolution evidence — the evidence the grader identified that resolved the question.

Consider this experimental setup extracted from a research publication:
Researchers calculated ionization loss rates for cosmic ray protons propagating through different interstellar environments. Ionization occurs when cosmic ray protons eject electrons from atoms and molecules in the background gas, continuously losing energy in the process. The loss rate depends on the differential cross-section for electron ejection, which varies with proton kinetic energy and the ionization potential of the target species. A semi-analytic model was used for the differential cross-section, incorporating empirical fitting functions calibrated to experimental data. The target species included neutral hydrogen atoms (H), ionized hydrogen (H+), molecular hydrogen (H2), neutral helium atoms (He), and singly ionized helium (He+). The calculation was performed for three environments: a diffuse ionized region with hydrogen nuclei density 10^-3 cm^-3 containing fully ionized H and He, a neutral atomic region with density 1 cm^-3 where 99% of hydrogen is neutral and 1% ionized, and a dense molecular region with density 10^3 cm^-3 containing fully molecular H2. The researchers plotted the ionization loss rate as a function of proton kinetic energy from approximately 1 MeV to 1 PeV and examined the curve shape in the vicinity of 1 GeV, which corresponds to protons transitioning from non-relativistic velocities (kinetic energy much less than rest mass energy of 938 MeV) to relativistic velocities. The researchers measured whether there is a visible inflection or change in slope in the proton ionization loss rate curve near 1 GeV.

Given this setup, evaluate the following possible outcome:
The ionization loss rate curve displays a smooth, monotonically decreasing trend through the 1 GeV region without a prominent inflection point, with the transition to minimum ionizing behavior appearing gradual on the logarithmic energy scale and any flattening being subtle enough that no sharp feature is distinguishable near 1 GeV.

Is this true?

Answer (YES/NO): NO